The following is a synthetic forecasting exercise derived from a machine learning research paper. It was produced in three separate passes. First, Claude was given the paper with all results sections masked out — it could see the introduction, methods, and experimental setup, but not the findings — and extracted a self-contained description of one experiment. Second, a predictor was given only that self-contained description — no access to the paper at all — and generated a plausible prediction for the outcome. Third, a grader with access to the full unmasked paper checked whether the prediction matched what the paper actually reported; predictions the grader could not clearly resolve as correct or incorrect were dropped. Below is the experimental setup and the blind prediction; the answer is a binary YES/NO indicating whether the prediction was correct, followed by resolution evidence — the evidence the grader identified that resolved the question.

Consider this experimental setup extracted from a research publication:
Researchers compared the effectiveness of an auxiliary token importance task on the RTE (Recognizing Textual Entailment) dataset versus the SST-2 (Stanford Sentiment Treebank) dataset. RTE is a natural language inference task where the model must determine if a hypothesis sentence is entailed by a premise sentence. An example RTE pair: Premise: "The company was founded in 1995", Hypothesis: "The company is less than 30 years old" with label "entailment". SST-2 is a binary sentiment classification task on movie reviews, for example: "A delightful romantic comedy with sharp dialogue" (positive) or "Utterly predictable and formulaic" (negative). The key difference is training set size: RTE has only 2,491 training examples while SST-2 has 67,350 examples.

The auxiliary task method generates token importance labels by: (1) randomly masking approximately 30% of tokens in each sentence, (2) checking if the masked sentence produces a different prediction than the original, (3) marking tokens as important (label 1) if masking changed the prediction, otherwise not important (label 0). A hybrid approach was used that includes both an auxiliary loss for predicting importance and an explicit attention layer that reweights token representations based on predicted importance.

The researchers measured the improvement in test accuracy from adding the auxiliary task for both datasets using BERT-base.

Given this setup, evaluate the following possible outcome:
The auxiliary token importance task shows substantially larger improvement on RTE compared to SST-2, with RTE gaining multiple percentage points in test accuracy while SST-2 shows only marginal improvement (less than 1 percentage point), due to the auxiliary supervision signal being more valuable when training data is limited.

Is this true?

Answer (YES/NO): YES